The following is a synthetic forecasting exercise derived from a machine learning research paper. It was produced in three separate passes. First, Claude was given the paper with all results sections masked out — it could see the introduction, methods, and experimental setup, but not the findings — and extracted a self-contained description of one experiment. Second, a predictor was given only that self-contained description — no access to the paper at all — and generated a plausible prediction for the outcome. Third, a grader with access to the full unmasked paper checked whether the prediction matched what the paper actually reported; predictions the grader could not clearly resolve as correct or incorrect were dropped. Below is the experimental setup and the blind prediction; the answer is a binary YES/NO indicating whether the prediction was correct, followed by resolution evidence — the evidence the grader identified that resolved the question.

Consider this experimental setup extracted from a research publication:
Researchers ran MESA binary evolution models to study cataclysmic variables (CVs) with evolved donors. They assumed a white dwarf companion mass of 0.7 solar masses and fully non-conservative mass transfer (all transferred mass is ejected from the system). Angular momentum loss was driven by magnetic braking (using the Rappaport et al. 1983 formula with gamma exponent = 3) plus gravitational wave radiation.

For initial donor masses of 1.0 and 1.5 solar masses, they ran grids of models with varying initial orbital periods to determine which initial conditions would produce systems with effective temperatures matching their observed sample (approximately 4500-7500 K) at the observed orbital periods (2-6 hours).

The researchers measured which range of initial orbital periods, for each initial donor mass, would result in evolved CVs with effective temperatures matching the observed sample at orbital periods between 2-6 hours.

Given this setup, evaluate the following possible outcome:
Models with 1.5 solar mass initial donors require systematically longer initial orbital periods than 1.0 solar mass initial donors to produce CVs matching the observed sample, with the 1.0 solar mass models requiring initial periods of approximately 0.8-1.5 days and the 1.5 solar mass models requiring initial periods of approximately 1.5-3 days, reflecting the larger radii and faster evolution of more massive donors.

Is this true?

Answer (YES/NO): NO